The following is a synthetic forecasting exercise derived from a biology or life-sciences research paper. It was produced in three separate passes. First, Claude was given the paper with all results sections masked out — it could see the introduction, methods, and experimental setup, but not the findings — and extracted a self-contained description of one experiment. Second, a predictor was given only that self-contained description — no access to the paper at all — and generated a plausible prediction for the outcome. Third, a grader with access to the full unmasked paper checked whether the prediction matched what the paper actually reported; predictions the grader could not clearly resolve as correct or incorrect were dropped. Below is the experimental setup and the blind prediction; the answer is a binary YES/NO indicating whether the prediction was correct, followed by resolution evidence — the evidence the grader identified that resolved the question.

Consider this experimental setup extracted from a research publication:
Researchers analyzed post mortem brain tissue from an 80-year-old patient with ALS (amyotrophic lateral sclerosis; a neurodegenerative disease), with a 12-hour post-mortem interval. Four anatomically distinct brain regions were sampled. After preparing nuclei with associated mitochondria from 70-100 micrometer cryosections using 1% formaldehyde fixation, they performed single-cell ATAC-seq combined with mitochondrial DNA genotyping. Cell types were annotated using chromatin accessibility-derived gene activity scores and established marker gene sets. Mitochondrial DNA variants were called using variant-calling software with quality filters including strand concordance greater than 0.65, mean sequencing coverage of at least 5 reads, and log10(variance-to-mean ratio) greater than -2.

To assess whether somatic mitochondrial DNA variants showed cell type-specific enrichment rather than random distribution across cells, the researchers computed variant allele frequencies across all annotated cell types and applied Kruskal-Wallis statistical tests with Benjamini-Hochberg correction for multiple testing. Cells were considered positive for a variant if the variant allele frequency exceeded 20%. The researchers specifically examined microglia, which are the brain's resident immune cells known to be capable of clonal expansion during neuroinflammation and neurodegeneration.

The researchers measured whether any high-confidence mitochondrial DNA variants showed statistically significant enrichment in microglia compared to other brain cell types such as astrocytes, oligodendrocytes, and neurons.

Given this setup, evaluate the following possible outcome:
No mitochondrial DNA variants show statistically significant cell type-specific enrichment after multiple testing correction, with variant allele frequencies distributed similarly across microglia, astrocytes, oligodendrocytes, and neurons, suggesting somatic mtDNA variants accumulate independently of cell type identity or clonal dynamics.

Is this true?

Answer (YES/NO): NO